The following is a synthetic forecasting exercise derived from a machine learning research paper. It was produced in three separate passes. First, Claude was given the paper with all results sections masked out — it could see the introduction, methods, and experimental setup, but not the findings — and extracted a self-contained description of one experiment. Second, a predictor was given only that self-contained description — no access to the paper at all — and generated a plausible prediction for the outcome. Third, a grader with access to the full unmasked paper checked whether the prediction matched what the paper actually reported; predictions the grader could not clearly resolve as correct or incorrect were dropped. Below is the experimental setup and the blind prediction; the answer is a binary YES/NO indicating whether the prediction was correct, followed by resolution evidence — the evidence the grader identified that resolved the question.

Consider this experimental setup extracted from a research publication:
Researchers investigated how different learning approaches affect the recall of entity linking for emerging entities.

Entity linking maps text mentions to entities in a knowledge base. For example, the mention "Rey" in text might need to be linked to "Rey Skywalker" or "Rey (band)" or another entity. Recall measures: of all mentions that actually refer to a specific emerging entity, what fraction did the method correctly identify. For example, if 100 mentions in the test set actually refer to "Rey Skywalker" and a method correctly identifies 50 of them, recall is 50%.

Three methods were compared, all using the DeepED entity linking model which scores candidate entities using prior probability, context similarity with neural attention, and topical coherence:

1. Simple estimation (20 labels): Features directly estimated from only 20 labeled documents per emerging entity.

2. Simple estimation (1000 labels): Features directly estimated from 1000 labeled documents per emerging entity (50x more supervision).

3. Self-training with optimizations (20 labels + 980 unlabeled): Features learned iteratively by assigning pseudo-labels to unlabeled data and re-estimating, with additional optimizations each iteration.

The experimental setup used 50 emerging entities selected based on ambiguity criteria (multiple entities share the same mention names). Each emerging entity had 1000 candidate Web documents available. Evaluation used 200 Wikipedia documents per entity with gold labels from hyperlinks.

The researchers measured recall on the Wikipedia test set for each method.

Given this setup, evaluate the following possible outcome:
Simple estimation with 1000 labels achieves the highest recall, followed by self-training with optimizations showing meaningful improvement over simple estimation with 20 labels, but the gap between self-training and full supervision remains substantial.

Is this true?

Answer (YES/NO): NO